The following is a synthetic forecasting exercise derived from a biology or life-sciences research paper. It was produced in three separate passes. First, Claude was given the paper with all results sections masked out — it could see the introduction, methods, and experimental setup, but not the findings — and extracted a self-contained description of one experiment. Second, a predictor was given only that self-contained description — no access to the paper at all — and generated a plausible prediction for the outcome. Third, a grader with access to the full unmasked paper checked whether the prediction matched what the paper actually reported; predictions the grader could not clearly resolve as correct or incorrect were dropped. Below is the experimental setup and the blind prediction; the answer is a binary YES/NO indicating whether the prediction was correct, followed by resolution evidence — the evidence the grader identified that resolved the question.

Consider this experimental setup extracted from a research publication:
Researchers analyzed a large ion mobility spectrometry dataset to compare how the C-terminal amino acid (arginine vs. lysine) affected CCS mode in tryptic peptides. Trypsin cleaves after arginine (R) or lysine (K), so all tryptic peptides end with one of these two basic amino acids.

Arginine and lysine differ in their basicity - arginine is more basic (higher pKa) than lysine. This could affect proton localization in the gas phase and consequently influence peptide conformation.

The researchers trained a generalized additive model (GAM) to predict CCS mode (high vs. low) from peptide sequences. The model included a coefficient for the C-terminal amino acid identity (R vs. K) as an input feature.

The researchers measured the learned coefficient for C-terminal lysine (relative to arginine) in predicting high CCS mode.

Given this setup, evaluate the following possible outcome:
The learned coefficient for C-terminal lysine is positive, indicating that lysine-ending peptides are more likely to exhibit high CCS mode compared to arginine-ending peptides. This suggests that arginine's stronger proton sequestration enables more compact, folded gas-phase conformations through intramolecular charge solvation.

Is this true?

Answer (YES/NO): YES